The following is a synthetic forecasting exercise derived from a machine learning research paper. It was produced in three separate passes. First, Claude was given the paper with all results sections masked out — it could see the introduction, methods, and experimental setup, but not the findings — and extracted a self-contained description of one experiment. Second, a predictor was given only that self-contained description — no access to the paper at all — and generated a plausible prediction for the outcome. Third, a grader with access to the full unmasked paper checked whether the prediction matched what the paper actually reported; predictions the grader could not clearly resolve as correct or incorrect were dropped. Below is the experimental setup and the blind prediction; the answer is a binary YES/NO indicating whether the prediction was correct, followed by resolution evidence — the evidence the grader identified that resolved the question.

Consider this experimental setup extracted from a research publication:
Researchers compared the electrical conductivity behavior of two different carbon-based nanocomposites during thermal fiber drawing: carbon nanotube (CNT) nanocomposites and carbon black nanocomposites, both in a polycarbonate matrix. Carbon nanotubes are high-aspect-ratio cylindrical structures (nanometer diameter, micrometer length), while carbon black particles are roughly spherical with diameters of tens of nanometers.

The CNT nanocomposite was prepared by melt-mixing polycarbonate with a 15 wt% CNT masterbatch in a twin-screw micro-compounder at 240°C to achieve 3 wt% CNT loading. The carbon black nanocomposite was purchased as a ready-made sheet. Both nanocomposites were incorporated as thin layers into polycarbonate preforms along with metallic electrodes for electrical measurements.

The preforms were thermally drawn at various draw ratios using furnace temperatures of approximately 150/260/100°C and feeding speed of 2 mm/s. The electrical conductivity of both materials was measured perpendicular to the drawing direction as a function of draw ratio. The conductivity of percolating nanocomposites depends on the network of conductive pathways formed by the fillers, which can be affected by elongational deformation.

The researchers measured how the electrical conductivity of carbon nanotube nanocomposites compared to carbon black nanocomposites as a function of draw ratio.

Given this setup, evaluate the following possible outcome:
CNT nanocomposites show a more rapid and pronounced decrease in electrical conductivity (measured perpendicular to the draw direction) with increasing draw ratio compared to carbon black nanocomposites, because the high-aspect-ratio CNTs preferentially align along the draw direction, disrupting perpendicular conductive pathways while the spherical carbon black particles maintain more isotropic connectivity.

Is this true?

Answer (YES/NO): NO